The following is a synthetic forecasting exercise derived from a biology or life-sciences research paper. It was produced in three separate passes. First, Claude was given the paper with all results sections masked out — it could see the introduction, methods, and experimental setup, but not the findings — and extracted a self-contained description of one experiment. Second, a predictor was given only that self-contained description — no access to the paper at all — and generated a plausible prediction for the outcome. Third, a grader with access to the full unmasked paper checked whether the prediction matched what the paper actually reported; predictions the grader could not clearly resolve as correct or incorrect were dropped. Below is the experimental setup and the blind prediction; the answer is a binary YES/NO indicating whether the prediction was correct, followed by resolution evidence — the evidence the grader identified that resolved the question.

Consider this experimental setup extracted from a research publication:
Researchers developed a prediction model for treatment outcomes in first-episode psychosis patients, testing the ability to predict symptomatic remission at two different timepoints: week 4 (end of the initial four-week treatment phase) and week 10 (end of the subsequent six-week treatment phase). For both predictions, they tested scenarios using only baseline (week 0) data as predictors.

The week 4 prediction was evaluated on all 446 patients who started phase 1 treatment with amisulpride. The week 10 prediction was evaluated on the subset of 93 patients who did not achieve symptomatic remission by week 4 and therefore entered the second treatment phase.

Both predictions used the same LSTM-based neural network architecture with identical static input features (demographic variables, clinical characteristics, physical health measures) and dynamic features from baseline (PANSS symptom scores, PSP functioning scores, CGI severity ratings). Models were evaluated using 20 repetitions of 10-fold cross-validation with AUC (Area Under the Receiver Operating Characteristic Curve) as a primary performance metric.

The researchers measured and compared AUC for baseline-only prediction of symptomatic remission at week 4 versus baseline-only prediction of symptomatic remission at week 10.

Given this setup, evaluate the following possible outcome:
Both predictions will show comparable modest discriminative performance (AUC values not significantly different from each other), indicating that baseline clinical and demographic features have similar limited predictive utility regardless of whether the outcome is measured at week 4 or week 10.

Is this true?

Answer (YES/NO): NO